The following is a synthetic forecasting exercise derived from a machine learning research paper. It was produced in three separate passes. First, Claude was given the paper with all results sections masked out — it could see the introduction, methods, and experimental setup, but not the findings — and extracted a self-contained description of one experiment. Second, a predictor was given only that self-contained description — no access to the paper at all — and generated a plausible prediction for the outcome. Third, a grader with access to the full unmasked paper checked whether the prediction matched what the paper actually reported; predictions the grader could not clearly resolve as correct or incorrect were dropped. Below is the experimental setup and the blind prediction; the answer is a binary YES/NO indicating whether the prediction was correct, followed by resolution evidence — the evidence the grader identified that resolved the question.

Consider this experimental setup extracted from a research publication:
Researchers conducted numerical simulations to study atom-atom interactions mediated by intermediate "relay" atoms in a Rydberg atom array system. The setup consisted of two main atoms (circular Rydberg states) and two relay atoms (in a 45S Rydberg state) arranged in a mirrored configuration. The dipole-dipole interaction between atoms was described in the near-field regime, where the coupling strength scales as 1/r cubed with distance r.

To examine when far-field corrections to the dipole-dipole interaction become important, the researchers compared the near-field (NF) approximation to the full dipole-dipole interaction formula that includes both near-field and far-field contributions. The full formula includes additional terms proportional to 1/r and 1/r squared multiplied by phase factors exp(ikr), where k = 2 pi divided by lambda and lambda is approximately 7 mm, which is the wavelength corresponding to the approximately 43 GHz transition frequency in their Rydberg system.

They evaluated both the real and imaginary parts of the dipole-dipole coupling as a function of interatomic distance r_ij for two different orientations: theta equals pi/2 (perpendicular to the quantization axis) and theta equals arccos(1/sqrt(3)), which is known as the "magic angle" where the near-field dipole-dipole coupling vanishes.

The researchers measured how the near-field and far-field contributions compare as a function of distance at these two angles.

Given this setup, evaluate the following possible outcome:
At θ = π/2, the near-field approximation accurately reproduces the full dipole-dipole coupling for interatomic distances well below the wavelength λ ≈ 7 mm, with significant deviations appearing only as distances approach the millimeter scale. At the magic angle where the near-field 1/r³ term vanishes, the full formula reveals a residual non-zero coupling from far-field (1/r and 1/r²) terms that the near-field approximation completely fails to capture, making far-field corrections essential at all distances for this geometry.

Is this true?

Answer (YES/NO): NO